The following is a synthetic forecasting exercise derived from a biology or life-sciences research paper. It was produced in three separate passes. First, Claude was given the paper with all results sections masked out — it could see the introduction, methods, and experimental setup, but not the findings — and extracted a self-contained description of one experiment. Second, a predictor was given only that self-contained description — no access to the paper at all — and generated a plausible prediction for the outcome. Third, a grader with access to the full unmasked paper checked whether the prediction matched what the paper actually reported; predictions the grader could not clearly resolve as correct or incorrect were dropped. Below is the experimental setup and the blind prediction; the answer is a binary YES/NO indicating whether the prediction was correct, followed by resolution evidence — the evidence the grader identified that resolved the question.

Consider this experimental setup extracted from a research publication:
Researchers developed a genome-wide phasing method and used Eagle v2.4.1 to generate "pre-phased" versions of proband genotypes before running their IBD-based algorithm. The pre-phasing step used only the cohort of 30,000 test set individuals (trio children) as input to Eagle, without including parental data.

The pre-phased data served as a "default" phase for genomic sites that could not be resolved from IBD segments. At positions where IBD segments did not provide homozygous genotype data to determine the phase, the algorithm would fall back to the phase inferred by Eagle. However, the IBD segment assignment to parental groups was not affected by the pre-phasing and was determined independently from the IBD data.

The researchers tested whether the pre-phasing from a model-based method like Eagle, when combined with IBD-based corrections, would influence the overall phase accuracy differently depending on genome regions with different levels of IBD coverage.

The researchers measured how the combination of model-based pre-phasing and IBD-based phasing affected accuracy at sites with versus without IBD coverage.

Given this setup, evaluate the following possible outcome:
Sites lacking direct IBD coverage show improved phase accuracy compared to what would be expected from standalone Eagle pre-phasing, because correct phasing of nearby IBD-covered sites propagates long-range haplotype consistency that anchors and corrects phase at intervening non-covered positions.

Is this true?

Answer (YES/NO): NO